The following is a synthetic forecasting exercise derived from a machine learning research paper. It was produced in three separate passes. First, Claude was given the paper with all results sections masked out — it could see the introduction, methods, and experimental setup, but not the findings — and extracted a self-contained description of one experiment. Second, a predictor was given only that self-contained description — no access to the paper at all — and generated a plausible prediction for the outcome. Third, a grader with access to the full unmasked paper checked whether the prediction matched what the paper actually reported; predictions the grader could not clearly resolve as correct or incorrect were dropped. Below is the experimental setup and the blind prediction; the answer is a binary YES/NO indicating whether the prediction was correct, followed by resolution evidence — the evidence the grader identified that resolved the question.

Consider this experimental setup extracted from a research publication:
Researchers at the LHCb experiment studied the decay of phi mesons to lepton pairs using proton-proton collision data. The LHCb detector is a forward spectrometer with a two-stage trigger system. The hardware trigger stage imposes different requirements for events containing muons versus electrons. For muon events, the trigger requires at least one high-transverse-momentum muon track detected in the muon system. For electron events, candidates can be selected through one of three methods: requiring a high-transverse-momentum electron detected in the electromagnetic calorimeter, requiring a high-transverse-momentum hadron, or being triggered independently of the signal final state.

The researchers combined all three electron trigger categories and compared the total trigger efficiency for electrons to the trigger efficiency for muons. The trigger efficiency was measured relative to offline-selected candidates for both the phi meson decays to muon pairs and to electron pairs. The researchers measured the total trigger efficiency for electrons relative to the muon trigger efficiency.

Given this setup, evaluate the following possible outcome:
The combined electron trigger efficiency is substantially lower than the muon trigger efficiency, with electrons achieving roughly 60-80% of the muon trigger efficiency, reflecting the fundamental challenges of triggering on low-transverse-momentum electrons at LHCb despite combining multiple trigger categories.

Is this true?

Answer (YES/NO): NO